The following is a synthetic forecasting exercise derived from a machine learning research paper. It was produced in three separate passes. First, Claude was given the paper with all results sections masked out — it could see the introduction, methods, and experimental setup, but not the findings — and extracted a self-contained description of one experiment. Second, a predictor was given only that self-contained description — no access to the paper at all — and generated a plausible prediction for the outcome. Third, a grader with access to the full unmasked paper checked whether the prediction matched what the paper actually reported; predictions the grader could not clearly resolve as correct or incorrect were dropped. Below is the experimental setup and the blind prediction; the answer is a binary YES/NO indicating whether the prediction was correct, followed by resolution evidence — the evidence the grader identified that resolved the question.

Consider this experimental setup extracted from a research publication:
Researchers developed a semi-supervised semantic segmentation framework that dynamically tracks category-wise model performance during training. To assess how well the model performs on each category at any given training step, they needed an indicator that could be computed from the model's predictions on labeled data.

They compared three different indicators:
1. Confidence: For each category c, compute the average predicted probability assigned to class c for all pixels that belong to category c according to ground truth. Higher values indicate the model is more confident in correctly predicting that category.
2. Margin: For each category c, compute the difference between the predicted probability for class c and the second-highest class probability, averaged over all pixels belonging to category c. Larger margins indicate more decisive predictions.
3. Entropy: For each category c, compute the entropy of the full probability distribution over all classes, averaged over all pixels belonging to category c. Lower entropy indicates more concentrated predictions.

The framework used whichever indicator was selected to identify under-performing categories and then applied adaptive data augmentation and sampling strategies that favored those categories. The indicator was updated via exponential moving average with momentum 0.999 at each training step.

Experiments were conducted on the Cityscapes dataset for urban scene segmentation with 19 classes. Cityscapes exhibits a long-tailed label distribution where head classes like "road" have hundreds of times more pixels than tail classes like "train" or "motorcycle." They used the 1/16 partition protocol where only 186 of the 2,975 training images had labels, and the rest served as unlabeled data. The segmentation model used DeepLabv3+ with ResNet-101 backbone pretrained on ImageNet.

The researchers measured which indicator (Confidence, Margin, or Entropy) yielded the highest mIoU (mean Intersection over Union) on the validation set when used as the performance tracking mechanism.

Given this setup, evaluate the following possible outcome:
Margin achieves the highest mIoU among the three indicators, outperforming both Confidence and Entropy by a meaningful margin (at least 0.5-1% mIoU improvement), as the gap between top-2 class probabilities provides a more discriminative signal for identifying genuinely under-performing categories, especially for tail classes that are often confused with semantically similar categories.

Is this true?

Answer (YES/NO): NO